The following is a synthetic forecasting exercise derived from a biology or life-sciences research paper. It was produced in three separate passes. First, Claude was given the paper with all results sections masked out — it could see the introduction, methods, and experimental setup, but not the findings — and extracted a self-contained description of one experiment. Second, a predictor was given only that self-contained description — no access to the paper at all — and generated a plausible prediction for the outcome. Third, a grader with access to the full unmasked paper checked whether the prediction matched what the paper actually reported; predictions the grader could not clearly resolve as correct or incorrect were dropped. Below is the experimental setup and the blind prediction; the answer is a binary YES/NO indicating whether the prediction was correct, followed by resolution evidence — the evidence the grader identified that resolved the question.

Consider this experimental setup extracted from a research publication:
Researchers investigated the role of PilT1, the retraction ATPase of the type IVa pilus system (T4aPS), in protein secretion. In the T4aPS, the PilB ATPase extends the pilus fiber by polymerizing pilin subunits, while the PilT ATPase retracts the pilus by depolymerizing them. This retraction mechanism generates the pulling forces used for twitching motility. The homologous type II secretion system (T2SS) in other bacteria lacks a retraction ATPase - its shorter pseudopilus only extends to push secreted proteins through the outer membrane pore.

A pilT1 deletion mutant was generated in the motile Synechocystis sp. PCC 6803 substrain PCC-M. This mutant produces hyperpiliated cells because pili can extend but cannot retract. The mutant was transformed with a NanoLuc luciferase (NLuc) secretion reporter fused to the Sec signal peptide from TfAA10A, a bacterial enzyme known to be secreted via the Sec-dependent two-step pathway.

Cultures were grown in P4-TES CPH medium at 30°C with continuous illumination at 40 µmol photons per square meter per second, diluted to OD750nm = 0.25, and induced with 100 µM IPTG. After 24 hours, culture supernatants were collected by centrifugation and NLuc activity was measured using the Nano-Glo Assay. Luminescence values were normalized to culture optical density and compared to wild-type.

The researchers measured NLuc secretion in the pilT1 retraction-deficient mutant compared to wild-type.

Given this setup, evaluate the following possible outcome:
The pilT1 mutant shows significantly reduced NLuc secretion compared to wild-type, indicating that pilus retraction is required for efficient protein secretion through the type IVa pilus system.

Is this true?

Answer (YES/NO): NO